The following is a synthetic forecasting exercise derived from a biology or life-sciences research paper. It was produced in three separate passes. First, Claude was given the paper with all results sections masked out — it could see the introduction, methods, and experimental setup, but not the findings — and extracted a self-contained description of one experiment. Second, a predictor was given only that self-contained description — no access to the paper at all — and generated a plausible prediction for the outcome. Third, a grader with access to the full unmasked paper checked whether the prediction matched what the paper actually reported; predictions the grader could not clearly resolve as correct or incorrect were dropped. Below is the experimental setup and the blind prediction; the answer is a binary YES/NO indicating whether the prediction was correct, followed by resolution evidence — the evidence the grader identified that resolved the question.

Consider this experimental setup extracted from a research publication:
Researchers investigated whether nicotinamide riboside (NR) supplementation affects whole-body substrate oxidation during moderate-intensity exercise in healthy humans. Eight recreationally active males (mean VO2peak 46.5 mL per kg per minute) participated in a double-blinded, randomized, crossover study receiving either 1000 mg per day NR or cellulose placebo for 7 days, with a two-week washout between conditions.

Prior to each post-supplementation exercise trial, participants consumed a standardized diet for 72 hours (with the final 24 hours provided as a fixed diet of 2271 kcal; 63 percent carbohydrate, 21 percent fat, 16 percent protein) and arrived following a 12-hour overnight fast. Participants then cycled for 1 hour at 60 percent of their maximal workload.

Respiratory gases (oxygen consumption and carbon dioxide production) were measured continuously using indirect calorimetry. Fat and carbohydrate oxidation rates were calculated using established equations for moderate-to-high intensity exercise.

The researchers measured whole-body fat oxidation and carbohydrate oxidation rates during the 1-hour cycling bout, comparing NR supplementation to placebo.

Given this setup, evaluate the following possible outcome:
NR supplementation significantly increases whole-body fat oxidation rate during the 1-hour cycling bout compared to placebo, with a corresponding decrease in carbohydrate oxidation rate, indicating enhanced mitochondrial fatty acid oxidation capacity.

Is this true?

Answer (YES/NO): NO